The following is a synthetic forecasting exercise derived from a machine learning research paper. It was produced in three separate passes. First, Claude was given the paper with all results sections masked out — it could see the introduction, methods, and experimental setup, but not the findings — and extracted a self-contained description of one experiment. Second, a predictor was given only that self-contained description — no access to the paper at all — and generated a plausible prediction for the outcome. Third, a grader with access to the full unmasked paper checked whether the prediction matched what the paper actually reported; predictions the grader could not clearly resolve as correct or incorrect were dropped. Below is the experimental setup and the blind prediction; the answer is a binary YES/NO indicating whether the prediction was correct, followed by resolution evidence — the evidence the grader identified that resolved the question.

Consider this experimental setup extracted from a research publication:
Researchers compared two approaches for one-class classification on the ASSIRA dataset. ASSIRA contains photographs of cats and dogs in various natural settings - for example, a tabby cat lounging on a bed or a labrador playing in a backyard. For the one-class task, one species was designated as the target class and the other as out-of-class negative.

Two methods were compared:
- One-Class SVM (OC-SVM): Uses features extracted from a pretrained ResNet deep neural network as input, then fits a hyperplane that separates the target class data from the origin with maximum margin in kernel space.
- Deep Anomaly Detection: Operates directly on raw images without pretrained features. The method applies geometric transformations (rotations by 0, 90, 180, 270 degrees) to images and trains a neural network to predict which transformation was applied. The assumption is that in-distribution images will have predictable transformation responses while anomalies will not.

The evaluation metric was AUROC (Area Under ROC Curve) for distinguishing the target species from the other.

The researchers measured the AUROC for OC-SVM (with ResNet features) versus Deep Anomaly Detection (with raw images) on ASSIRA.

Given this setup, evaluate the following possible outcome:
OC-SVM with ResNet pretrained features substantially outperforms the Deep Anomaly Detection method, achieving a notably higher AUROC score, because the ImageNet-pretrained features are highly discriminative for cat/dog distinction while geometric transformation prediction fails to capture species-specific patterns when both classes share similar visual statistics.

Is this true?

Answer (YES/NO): NO